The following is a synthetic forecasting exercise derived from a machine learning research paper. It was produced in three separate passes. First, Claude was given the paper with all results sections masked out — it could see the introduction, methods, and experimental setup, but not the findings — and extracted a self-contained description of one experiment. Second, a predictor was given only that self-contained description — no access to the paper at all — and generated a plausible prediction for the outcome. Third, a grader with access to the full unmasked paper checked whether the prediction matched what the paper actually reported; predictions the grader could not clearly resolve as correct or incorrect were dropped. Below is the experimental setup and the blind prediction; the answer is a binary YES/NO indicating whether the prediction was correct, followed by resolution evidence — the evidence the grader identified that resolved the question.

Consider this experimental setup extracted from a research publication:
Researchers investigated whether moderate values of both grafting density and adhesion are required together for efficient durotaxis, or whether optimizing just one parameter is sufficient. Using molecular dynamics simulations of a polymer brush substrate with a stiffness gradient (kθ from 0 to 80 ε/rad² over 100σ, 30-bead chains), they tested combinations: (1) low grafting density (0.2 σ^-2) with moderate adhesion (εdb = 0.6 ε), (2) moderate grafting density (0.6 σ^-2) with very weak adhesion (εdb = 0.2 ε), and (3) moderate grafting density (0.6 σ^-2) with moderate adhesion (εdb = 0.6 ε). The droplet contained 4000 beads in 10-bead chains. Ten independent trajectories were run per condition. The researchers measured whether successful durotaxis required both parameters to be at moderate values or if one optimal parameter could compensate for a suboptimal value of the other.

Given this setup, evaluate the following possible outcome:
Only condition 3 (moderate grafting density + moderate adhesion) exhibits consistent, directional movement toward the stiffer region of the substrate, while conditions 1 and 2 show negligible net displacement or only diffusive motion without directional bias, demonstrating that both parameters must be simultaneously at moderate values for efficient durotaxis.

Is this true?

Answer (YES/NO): NO